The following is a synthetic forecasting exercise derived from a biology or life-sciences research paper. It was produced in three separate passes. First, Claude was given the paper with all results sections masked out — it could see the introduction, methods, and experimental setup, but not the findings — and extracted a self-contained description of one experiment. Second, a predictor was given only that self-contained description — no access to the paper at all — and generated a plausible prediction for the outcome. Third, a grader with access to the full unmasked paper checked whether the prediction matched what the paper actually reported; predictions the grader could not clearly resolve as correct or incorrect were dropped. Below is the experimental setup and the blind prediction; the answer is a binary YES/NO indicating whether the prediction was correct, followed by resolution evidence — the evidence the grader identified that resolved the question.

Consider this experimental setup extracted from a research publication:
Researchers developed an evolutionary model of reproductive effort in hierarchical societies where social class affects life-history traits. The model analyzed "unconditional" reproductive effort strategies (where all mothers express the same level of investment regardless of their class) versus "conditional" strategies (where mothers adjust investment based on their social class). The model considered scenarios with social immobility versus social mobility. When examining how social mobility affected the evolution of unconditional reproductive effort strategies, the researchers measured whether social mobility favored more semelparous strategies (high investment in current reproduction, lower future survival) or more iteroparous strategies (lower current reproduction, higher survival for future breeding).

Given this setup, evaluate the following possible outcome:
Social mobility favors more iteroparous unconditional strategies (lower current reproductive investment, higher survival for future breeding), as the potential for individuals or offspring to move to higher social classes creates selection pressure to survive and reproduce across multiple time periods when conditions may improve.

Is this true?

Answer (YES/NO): YES